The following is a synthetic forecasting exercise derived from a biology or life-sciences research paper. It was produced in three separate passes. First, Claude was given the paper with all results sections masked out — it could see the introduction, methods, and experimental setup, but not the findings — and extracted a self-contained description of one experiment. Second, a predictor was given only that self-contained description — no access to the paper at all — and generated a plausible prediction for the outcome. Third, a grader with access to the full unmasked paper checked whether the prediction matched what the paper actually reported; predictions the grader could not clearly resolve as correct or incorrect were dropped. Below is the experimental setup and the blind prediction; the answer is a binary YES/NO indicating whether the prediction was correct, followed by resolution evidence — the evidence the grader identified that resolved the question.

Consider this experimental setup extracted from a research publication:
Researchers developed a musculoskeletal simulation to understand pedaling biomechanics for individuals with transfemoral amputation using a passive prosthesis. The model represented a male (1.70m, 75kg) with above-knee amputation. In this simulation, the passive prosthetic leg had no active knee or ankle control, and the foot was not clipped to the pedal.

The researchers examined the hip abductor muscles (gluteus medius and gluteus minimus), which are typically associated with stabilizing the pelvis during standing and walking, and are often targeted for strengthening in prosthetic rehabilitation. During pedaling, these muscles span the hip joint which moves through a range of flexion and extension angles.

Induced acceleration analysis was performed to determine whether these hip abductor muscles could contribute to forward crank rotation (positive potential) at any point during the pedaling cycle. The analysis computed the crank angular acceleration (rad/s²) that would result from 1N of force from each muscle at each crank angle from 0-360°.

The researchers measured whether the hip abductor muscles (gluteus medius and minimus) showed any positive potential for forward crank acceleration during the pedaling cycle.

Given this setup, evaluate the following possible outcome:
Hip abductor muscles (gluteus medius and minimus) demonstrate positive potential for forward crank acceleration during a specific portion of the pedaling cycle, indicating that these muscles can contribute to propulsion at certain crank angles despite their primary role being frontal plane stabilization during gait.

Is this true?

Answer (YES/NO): YES